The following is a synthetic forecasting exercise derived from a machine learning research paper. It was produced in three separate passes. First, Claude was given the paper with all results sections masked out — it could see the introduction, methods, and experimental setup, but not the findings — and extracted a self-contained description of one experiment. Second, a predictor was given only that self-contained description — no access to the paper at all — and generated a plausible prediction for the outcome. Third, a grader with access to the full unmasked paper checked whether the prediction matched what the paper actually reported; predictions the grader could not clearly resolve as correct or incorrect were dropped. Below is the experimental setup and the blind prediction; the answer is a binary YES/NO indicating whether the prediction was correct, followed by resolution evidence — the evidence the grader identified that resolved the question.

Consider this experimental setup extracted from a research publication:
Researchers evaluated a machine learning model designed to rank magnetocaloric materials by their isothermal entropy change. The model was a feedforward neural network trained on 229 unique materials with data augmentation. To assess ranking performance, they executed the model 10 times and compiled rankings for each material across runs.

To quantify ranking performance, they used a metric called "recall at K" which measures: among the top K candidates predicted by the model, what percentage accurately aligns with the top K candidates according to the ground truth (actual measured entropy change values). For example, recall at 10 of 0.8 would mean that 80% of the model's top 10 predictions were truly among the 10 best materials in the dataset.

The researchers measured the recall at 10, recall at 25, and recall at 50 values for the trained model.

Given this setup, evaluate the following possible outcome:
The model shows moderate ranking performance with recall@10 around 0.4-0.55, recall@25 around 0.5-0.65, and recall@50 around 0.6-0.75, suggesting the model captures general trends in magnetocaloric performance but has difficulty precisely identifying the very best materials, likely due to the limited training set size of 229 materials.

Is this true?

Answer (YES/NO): NO